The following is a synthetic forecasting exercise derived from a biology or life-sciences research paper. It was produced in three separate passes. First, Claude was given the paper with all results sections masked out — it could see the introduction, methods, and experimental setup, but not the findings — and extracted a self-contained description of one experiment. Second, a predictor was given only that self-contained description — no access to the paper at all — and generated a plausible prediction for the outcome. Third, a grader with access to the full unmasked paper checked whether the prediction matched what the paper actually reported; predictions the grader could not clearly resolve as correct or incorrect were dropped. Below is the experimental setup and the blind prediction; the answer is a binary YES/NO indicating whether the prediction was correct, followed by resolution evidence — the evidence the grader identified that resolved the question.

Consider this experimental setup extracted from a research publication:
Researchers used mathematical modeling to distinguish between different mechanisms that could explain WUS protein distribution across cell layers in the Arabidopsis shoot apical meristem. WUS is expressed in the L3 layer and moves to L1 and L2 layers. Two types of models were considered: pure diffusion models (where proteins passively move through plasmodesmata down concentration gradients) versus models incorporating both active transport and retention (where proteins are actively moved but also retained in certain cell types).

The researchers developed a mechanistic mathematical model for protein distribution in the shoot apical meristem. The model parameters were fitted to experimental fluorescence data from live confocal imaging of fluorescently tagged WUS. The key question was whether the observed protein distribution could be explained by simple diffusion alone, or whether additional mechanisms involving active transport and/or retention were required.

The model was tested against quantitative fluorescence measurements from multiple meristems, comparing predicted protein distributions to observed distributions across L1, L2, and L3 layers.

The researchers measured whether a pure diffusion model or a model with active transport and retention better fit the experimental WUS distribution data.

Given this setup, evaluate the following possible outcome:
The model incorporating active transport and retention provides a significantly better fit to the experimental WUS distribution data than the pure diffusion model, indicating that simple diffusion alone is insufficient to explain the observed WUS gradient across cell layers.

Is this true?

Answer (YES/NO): YES